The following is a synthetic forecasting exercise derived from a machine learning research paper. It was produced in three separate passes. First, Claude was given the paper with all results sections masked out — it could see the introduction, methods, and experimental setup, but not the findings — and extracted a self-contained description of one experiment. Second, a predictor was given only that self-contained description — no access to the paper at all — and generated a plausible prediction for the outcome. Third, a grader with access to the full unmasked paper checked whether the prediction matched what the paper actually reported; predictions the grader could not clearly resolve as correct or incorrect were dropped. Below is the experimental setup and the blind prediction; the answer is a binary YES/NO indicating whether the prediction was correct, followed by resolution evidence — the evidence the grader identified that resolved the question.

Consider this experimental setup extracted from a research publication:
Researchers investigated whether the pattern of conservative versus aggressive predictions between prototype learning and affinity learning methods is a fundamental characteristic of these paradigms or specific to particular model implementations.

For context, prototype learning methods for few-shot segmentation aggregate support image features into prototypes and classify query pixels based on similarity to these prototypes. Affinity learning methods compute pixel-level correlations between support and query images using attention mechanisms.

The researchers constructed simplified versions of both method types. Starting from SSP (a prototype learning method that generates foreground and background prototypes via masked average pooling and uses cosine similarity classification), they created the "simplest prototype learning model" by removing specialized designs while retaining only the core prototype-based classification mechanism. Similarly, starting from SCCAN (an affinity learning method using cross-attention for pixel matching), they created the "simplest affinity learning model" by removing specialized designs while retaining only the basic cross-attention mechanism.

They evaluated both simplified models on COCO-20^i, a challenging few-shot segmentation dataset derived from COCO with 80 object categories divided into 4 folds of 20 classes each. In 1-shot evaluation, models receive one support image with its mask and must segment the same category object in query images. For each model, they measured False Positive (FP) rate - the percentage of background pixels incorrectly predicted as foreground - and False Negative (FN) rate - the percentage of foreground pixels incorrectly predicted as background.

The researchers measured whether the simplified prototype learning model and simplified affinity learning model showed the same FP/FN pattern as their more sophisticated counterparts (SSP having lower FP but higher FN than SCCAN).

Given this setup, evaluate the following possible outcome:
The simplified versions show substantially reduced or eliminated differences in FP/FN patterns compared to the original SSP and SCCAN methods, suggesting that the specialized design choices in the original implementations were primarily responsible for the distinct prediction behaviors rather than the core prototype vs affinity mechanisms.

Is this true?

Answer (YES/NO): NO